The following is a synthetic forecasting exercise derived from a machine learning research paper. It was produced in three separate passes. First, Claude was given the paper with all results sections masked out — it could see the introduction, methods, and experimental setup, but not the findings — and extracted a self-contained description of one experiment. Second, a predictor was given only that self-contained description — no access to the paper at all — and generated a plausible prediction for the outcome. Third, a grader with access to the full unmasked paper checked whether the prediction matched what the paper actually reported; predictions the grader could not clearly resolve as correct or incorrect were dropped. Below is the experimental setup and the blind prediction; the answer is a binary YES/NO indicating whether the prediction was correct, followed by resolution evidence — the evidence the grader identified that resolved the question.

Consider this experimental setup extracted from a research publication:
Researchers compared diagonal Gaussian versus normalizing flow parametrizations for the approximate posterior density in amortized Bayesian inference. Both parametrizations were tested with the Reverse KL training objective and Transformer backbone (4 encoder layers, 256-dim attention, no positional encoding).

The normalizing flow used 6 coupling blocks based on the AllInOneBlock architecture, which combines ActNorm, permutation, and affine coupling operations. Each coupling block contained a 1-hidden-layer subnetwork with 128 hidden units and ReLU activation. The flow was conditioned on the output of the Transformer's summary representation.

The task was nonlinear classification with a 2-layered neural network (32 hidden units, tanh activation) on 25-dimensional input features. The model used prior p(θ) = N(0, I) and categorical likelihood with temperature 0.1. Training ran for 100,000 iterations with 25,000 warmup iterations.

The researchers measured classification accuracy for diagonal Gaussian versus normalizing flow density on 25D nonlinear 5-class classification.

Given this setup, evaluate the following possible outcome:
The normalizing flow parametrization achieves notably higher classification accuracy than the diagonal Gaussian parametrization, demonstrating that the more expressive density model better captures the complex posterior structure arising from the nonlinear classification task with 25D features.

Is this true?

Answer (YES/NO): NO